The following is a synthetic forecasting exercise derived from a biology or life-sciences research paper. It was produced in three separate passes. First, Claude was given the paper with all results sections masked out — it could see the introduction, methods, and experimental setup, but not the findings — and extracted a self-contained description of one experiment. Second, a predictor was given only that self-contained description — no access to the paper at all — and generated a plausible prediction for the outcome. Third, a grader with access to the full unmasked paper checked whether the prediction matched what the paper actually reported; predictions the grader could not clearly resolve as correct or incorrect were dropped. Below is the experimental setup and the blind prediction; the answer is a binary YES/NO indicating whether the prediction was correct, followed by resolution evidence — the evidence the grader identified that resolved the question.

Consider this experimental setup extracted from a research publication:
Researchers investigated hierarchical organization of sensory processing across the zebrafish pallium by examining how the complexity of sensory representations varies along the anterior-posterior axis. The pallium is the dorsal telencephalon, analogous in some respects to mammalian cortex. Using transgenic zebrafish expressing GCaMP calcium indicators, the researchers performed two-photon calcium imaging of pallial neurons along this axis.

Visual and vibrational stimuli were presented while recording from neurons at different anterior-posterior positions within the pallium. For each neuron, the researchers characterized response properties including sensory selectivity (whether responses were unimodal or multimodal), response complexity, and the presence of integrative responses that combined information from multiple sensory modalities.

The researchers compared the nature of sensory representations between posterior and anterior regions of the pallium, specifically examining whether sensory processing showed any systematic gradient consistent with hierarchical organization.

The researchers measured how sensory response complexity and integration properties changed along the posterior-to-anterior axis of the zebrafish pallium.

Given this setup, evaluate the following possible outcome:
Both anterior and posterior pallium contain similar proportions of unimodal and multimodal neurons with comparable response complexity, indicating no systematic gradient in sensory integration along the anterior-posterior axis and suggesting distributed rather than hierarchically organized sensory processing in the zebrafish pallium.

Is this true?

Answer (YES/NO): NO